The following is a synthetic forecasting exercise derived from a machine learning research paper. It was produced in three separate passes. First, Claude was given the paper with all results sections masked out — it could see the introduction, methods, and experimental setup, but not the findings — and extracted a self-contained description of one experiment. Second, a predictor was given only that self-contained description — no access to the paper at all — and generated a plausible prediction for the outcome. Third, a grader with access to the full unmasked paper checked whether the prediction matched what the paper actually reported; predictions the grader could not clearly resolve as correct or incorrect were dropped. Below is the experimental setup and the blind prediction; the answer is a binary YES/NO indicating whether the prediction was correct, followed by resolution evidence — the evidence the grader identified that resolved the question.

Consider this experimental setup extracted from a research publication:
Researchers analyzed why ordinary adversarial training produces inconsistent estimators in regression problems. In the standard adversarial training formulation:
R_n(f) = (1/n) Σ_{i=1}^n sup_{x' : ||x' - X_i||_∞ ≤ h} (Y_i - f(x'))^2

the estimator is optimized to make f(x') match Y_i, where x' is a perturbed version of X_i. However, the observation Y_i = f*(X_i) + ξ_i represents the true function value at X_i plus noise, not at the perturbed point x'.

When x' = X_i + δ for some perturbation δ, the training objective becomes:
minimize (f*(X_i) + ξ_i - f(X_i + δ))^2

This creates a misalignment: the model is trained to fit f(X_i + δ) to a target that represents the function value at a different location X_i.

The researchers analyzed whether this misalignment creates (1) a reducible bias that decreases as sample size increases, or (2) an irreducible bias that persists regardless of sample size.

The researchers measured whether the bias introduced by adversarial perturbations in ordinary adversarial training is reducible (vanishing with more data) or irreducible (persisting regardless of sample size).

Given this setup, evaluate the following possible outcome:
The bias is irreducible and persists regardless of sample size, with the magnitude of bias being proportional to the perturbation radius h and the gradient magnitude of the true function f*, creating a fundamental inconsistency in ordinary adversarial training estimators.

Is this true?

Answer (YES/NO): NO